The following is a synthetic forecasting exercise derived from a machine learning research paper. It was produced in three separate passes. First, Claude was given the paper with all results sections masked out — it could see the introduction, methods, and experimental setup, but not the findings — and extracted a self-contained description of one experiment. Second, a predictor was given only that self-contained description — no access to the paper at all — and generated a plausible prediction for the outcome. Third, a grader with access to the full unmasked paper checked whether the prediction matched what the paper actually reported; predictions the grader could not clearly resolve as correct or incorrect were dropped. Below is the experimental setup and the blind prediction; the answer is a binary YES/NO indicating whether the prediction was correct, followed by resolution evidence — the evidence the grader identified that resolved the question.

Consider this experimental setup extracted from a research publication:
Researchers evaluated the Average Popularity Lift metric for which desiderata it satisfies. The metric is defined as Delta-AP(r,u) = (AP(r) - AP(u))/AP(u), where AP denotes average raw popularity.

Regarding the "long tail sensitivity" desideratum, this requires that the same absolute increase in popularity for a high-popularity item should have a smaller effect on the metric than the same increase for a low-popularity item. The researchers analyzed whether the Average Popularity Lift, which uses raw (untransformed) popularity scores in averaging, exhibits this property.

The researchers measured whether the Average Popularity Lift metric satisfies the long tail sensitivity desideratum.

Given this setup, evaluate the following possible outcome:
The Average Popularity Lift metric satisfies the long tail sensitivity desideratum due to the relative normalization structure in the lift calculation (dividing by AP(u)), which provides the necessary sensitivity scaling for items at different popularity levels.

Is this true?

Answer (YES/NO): NO